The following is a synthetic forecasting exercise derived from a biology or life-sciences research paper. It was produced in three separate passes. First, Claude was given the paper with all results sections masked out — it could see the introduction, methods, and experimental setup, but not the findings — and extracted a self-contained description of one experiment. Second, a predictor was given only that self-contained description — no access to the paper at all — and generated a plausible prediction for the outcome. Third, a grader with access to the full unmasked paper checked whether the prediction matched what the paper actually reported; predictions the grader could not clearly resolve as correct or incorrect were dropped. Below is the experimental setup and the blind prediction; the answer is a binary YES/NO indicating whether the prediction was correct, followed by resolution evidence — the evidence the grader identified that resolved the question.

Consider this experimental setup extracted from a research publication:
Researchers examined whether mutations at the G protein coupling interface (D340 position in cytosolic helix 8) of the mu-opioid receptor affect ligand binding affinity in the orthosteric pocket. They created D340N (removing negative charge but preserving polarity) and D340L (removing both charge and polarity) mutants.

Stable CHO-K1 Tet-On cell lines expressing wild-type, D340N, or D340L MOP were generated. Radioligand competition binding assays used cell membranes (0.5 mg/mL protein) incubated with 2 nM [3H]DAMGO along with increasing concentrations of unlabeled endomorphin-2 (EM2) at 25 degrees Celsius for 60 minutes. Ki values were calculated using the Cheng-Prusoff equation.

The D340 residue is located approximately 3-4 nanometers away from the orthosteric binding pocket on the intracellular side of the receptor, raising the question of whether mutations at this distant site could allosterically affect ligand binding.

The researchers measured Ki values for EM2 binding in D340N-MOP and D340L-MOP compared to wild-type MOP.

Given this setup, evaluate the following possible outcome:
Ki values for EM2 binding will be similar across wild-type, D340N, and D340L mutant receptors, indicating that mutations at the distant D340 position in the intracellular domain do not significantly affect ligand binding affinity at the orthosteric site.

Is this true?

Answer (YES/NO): NO